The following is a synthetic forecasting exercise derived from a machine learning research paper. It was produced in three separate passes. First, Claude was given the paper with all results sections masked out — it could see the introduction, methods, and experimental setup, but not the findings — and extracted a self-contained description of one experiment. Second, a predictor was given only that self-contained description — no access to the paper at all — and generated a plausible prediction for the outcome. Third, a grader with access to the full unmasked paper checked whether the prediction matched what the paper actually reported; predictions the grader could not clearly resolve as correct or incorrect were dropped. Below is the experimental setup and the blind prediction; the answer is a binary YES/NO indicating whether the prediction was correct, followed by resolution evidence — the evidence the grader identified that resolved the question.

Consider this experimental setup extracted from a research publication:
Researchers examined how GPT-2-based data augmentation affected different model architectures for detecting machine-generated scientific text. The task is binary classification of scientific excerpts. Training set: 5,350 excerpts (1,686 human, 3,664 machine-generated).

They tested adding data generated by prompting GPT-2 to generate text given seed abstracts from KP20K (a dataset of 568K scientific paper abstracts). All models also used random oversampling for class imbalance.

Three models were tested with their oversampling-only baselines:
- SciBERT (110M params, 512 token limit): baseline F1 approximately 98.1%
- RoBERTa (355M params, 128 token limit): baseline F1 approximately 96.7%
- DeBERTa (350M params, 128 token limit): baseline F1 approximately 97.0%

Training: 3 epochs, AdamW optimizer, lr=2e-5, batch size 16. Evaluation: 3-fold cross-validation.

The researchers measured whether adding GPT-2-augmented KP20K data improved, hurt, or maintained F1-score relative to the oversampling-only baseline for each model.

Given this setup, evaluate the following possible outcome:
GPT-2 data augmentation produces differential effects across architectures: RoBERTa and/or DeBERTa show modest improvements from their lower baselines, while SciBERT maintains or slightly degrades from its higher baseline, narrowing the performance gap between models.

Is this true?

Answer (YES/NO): NO